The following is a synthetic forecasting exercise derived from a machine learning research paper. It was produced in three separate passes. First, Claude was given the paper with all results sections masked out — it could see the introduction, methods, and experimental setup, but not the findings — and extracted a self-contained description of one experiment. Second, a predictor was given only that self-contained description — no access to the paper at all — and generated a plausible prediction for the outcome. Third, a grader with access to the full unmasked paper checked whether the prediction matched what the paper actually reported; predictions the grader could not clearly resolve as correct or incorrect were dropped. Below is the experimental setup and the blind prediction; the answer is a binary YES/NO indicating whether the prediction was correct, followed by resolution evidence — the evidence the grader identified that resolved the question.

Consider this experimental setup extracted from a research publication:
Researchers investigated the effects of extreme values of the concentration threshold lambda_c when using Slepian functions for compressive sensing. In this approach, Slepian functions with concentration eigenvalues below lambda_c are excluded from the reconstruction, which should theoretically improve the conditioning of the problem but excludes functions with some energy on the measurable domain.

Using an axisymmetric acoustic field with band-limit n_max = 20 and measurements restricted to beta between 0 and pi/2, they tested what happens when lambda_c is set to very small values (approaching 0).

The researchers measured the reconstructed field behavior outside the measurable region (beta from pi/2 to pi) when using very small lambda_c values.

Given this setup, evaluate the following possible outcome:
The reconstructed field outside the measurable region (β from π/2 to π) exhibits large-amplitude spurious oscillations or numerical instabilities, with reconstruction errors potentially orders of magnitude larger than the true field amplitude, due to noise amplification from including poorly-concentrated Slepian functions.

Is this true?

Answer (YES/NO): NO